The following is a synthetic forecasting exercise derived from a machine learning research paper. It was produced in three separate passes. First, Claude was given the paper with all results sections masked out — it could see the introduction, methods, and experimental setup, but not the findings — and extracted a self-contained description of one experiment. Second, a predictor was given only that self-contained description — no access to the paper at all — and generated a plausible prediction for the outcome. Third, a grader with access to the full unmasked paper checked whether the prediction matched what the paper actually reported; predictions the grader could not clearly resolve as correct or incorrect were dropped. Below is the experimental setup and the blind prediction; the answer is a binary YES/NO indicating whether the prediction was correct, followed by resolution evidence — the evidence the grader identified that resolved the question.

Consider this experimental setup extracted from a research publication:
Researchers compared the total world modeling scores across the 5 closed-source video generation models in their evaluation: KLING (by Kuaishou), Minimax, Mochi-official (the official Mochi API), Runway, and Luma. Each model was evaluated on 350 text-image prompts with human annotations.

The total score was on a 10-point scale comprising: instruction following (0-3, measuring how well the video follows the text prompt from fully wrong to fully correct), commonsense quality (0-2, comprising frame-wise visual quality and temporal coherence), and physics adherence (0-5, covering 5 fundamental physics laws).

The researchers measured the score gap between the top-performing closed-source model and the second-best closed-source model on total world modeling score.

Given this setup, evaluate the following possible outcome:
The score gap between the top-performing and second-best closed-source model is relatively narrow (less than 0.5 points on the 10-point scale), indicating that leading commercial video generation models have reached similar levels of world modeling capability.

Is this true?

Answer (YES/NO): YES